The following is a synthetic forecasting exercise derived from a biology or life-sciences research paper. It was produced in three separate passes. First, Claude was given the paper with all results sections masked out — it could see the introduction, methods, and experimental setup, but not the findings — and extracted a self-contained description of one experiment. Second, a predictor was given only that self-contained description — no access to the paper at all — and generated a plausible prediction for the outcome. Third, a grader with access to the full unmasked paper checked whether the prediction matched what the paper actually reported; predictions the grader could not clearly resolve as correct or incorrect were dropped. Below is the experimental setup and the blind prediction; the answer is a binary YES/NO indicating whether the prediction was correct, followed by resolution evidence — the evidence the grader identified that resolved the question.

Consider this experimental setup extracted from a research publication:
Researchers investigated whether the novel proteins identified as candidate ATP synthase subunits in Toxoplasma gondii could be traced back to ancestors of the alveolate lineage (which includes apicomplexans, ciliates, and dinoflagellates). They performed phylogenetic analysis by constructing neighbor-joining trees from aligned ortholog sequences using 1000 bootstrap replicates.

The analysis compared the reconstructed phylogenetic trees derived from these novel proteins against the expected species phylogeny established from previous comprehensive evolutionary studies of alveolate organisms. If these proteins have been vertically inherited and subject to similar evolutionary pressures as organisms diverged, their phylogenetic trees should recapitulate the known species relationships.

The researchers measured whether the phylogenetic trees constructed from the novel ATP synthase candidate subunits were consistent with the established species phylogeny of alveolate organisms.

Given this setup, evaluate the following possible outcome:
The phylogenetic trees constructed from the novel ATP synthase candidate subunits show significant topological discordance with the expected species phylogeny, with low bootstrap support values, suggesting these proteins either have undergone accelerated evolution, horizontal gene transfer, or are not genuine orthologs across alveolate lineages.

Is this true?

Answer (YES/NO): NO